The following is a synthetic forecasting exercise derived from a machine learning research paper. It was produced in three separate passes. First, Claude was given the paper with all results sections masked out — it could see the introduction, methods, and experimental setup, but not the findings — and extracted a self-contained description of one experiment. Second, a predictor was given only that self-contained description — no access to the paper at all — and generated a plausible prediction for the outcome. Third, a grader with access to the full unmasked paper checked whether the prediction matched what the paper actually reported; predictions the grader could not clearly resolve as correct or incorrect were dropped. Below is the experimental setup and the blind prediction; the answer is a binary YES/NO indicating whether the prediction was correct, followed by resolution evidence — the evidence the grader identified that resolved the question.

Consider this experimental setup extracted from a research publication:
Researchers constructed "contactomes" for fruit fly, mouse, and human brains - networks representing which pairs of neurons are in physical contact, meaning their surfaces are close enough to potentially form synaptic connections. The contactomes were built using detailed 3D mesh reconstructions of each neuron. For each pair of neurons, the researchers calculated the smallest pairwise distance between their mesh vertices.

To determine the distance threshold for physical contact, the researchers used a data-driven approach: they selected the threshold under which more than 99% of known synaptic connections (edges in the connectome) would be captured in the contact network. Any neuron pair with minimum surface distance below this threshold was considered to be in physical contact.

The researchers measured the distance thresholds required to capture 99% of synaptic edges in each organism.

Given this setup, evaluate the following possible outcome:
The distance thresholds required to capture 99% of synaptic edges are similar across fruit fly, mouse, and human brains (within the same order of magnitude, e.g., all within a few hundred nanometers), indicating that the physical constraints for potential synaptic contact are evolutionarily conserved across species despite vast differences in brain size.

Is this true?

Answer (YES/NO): YES